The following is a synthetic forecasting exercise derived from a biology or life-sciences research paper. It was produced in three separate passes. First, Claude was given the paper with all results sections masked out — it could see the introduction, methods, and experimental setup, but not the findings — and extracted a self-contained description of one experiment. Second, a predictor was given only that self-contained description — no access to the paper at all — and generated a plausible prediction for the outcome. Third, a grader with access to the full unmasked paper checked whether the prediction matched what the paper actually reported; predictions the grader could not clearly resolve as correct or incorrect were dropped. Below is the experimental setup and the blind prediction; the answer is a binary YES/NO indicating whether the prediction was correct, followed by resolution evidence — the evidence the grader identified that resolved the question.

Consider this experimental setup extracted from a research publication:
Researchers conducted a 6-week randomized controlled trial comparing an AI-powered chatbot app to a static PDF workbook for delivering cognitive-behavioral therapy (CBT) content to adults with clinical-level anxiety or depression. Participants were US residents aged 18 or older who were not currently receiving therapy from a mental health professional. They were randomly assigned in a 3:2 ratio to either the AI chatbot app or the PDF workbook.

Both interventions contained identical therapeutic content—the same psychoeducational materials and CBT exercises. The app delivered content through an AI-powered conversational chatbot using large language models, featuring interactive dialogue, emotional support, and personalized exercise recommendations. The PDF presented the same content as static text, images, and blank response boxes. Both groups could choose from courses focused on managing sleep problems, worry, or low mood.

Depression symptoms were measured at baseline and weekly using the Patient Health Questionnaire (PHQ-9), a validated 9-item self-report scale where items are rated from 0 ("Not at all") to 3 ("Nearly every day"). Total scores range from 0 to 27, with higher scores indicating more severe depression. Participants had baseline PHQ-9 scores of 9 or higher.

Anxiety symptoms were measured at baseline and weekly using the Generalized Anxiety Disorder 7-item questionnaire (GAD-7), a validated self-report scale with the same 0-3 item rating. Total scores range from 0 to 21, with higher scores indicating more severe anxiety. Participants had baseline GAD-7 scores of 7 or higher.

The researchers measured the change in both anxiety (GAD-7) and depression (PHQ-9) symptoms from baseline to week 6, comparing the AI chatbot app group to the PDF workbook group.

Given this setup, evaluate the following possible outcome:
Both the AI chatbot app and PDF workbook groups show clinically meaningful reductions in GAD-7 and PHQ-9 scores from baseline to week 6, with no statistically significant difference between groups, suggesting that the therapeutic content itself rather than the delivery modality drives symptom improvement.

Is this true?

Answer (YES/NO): YES